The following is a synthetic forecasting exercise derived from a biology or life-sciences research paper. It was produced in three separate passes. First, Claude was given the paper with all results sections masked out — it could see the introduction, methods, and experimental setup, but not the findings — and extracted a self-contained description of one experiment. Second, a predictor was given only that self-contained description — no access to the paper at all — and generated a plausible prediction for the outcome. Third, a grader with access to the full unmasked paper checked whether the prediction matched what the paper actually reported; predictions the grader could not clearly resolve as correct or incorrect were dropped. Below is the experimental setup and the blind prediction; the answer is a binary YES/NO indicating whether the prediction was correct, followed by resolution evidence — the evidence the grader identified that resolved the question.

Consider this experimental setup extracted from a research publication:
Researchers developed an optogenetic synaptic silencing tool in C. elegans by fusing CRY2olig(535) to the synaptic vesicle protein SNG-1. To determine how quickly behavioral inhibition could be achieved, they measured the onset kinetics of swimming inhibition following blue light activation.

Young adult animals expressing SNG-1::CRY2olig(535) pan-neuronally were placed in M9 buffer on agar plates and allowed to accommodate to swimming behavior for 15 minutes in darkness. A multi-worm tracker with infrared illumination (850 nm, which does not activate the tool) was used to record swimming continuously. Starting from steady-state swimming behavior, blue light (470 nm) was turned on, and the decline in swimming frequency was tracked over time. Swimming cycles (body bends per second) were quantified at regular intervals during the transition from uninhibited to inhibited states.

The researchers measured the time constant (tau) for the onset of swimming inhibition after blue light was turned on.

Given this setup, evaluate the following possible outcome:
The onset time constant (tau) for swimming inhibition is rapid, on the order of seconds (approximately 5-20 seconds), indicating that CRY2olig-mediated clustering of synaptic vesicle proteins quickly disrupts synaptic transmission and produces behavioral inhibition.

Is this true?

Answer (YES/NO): YES